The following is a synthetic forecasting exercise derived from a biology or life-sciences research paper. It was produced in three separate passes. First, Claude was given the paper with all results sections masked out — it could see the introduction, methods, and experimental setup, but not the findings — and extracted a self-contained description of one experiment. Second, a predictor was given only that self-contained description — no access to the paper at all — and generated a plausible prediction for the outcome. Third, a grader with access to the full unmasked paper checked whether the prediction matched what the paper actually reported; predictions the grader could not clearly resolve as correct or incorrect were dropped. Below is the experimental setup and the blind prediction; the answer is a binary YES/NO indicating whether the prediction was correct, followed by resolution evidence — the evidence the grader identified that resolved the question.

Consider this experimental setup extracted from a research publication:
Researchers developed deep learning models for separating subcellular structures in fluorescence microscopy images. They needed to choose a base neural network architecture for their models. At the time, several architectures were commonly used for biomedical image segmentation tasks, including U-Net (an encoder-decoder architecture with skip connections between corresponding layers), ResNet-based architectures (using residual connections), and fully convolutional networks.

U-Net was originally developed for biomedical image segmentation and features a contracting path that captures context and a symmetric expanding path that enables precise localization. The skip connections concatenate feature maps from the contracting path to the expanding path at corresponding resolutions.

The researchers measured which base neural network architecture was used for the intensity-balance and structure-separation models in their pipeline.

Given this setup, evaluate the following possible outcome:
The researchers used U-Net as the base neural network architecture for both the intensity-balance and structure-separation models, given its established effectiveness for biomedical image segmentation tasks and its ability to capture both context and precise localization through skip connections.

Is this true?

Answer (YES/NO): YES